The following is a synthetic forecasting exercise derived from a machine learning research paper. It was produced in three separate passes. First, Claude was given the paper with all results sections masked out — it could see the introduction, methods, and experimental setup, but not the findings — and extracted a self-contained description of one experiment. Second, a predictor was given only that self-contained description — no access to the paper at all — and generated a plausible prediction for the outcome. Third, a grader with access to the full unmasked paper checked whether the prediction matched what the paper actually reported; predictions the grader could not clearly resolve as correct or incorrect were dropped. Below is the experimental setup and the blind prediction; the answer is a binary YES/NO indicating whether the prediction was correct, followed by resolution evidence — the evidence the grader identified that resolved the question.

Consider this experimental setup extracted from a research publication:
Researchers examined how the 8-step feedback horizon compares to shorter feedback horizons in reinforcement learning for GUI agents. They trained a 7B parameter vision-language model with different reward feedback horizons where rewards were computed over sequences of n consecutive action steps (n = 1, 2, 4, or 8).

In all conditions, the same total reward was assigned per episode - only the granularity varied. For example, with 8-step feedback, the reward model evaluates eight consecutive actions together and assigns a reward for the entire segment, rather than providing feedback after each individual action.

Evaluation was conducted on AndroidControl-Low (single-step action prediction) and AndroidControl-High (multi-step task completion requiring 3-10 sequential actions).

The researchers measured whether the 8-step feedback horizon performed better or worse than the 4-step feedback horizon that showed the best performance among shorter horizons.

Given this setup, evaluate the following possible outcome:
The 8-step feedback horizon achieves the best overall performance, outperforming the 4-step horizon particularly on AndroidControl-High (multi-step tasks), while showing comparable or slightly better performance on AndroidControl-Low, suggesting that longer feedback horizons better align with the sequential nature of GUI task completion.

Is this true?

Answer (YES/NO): NO